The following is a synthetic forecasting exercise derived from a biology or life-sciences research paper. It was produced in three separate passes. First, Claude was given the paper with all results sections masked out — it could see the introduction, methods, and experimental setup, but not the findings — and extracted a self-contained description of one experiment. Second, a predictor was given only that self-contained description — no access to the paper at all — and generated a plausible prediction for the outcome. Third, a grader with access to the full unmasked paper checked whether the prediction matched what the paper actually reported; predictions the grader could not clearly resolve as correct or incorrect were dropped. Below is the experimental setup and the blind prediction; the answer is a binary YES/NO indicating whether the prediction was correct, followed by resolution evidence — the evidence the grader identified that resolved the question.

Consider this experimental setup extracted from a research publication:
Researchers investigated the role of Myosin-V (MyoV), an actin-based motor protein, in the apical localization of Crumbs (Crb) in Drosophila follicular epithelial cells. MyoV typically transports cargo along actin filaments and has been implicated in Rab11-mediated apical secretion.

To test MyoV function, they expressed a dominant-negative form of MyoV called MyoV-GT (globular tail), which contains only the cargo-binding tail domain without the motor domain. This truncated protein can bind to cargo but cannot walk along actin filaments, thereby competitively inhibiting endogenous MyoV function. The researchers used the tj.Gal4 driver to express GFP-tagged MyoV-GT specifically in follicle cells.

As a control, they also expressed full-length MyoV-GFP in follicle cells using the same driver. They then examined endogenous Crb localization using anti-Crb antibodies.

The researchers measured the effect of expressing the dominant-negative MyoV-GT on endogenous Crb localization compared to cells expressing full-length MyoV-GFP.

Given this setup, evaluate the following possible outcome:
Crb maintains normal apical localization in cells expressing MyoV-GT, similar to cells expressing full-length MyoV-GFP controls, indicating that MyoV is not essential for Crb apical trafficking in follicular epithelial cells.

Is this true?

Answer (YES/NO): NO